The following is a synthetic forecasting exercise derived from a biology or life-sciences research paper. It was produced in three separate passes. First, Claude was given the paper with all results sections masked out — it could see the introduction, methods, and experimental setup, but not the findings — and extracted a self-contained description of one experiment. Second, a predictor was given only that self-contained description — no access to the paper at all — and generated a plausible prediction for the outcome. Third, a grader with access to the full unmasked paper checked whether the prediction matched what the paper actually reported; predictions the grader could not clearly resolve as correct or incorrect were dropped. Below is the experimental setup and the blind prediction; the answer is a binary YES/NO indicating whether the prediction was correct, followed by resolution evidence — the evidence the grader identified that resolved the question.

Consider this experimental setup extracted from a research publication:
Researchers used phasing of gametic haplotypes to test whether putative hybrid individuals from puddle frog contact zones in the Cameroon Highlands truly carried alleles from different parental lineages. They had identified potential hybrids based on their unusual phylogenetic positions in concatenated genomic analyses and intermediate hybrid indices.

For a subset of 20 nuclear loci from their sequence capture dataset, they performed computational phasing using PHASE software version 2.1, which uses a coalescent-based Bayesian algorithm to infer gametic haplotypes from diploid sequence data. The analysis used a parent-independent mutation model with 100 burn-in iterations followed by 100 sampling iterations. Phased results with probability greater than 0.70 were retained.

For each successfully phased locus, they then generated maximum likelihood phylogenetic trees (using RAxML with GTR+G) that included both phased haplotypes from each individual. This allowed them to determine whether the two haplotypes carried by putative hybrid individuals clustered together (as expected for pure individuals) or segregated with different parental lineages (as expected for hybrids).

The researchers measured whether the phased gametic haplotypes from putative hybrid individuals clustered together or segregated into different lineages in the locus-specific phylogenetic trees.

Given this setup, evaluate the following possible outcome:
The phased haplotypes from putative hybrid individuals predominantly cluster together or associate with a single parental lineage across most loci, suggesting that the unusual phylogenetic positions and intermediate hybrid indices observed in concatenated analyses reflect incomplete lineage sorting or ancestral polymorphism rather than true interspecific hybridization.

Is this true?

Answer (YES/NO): NO